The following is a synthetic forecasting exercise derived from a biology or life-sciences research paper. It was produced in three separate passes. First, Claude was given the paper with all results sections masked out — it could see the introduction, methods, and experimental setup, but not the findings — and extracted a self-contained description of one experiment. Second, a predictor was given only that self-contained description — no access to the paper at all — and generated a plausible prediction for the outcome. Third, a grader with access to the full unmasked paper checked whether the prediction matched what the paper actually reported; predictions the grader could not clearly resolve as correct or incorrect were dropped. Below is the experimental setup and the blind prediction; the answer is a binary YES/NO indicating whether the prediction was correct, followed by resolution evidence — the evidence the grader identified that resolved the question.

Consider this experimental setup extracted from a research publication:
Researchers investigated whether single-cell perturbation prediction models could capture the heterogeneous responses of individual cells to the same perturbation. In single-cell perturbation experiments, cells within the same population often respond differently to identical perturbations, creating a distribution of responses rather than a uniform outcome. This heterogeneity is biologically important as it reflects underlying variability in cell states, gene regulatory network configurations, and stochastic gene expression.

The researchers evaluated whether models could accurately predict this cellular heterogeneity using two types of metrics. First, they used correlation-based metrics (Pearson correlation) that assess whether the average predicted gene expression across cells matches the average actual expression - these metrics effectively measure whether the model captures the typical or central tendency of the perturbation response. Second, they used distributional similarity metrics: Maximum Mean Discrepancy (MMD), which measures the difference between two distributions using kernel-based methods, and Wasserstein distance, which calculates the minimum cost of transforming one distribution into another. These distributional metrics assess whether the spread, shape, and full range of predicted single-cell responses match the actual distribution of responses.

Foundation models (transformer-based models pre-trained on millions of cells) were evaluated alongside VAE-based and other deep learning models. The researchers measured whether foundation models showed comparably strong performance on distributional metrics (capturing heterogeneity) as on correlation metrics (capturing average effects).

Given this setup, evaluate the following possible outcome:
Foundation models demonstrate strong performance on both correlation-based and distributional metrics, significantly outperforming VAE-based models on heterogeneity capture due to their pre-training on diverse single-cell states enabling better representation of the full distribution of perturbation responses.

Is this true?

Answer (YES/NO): NO